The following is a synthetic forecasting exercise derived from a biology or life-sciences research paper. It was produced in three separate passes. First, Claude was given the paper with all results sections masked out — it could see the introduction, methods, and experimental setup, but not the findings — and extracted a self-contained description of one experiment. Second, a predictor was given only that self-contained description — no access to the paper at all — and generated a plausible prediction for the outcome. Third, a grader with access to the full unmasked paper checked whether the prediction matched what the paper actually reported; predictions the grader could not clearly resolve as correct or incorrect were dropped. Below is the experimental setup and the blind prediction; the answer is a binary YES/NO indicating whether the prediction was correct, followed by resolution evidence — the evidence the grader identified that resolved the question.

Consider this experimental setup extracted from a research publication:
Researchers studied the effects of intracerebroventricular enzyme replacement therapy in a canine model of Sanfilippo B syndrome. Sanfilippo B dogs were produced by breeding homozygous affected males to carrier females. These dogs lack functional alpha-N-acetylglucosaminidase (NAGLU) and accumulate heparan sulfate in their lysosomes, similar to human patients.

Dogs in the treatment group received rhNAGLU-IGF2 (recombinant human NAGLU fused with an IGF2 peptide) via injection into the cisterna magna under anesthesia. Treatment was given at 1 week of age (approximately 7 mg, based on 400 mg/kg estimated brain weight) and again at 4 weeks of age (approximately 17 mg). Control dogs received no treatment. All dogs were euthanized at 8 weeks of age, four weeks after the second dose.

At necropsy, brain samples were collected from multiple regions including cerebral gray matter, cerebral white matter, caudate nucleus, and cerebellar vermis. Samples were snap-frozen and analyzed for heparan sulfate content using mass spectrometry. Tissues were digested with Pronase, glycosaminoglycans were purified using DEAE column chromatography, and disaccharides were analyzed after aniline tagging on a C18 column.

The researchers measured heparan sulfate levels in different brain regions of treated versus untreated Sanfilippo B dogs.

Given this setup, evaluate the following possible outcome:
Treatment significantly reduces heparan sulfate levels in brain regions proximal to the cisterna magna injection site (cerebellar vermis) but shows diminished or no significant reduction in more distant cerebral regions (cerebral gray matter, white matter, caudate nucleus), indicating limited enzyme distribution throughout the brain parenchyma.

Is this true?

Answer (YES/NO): NO